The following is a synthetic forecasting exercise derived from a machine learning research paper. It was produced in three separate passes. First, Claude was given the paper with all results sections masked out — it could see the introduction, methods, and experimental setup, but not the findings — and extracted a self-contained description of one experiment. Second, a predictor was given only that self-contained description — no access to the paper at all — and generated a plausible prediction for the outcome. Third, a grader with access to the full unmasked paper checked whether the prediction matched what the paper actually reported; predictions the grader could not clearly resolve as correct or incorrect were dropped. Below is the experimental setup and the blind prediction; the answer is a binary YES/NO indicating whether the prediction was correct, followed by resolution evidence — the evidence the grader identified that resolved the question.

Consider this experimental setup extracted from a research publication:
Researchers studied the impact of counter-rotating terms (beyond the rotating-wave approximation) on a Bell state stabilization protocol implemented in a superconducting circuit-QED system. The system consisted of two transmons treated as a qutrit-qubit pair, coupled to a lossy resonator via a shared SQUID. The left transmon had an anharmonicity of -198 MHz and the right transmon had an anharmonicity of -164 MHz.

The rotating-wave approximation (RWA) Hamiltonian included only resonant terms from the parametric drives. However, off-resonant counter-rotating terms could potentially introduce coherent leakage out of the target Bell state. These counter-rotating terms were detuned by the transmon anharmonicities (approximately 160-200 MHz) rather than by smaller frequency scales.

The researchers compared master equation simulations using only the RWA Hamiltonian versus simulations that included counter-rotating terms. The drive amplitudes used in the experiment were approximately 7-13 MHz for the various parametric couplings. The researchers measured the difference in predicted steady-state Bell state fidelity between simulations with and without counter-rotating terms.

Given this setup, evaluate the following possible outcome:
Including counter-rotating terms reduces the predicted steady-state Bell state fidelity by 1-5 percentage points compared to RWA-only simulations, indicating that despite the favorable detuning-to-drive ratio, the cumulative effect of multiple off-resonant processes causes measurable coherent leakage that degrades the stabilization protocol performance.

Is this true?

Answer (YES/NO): NO